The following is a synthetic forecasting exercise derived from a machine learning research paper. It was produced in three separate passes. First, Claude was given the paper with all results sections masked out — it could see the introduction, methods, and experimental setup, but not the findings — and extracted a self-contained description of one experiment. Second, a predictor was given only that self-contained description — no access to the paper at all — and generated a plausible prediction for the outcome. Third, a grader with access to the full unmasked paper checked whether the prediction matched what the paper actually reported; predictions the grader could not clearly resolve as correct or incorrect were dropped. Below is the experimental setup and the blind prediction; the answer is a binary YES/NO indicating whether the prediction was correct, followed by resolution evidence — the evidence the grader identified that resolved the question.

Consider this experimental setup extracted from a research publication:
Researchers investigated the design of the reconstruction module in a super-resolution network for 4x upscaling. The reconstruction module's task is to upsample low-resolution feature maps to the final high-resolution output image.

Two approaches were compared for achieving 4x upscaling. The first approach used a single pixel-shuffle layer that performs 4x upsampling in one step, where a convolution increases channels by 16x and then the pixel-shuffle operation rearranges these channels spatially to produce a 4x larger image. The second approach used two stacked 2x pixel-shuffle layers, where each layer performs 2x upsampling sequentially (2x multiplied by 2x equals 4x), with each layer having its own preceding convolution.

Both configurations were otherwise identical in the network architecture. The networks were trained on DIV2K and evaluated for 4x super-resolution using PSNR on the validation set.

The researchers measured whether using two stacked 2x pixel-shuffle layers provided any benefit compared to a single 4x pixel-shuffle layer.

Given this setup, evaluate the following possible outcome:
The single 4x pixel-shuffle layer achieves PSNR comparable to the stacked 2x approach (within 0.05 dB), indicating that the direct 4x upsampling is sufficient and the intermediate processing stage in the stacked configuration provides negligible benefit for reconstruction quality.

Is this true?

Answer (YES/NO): NO